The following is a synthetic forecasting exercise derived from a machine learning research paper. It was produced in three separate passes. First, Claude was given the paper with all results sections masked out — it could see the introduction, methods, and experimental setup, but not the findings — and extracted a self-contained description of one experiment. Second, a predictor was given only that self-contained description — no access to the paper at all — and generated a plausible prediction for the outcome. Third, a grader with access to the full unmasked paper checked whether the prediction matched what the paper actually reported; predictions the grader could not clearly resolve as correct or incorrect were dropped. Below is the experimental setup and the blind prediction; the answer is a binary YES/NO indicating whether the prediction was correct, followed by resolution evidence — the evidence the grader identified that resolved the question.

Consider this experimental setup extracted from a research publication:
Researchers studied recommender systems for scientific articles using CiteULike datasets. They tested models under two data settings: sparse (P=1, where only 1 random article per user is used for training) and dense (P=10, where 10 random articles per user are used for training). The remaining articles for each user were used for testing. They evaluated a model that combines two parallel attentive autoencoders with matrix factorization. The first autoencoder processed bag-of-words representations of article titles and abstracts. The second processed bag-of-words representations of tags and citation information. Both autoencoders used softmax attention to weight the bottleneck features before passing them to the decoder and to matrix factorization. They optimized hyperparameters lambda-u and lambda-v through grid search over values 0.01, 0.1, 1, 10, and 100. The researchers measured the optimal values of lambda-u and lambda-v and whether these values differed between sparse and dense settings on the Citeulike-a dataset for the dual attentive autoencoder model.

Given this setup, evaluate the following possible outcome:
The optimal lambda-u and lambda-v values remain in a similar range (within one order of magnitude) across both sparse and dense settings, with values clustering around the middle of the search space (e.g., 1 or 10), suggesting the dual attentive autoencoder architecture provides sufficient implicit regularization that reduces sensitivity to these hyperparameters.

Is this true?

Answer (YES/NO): NO